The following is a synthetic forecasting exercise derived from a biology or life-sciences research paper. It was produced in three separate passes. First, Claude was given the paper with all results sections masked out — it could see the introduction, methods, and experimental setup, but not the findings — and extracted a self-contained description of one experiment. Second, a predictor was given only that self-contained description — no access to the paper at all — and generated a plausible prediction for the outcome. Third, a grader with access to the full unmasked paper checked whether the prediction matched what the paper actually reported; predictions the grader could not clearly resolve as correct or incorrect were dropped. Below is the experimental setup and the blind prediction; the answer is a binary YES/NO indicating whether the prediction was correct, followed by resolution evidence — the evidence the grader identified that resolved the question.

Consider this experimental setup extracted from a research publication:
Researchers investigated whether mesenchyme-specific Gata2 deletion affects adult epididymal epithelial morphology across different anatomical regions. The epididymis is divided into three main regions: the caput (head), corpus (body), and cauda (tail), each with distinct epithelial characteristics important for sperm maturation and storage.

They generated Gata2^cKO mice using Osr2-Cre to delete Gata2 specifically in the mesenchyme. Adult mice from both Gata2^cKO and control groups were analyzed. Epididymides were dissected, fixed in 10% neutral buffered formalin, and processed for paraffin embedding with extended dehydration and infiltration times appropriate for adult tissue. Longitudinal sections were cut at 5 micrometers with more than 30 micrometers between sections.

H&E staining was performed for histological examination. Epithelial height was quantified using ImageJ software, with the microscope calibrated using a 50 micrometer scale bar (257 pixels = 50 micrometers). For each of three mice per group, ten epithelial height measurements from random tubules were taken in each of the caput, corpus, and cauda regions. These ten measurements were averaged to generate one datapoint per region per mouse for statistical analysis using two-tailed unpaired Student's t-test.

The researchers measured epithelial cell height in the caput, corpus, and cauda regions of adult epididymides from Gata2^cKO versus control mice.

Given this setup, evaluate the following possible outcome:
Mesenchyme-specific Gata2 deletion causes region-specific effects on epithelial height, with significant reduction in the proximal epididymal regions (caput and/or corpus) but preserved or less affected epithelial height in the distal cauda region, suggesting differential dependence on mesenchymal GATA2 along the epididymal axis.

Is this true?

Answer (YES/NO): NO